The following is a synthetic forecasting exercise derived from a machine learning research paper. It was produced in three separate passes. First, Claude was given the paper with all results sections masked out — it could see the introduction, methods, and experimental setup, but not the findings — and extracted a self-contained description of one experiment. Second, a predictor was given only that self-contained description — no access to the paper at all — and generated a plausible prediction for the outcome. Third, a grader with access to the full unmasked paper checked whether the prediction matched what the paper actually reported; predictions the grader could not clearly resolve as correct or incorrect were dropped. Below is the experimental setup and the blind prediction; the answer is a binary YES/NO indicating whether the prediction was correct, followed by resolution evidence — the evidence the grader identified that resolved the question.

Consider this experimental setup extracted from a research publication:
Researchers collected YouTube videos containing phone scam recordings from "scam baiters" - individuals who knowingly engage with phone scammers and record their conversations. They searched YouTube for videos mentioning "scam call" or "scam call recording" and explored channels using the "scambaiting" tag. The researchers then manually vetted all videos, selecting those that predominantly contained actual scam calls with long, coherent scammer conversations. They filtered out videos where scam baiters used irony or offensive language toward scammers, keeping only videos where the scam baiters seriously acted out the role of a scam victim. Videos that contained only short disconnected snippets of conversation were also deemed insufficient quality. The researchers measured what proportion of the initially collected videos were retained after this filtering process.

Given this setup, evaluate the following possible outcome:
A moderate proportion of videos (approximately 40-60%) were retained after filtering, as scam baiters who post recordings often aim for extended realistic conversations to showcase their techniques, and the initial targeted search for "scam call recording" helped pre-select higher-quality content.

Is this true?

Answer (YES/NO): YES